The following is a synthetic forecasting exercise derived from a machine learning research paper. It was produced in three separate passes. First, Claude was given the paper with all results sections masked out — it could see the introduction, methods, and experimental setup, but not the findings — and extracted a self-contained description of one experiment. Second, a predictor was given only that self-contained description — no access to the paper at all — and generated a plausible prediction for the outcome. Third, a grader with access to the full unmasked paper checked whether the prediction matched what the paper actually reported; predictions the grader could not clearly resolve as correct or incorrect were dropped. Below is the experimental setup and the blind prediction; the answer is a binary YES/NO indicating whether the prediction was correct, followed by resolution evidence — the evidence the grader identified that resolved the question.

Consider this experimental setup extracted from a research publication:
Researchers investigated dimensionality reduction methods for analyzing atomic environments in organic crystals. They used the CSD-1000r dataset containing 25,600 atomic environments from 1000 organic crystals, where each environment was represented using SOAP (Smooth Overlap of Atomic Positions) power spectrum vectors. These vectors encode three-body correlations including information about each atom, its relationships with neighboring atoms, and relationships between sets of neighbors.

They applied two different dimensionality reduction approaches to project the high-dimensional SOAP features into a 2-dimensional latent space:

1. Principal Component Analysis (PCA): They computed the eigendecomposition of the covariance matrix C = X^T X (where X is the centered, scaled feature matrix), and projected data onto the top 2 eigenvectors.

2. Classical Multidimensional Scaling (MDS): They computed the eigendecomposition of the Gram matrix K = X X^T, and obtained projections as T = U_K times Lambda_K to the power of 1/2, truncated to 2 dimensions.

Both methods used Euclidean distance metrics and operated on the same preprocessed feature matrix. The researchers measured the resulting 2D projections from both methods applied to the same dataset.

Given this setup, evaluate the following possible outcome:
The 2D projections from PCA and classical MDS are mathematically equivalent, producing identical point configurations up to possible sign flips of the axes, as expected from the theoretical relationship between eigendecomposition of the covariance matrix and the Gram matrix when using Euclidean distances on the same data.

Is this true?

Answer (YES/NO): YES